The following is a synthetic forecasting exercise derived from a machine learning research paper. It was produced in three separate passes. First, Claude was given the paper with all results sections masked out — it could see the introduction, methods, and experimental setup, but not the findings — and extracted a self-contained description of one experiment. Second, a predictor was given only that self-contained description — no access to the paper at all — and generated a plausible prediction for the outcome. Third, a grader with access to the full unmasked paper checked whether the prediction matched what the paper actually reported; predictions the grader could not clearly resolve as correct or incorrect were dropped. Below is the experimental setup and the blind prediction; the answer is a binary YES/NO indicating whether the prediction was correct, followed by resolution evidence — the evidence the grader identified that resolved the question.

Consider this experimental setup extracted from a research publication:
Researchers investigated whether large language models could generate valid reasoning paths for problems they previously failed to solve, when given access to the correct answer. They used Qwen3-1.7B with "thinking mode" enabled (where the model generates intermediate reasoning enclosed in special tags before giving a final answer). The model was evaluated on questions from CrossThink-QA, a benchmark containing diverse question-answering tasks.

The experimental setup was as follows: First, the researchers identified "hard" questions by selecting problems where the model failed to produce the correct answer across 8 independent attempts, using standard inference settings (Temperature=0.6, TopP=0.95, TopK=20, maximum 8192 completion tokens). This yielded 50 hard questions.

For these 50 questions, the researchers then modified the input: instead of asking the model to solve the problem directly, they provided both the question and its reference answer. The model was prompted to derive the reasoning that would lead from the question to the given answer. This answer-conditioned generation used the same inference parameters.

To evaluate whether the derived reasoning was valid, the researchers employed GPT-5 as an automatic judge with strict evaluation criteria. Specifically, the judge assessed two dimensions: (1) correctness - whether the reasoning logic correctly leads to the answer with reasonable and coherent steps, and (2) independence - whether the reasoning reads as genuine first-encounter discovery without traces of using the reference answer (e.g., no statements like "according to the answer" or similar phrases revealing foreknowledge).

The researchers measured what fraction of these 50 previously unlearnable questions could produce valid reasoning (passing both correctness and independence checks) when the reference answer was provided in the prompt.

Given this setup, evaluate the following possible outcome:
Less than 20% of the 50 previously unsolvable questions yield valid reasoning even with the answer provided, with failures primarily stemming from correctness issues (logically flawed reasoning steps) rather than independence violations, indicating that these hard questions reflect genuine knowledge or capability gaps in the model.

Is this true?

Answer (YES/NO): NO